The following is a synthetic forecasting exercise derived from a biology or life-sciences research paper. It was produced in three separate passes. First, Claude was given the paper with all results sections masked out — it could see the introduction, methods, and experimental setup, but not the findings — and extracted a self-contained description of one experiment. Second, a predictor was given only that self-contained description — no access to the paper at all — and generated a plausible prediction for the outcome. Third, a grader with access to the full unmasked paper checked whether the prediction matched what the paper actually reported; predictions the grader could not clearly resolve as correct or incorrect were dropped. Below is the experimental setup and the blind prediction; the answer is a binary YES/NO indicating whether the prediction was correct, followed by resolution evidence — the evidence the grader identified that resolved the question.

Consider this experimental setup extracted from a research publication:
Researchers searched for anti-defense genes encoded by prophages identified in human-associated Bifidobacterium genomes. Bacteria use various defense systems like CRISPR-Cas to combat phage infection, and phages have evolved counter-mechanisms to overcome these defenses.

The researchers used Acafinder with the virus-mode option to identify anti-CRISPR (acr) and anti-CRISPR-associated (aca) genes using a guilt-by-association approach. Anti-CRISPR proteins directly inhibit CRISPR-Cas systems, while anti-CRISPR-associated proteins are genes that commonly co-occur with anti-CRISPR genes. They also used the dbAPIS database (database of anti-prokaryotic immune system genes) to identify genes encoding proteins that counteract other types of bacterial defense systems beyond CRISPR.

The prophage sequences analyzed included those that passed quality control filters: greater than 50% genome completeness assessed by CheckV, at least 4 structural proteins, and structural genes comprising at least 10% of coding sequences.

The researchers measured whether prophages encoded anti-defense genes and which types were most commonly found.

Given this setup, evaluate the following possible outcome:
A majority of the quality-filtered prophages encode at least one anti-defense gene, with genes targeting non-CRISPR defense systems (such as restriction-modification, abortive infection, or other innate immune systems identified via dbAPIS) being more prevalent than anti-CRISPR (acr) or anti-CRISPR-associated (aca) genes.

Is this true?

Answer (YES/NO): NO